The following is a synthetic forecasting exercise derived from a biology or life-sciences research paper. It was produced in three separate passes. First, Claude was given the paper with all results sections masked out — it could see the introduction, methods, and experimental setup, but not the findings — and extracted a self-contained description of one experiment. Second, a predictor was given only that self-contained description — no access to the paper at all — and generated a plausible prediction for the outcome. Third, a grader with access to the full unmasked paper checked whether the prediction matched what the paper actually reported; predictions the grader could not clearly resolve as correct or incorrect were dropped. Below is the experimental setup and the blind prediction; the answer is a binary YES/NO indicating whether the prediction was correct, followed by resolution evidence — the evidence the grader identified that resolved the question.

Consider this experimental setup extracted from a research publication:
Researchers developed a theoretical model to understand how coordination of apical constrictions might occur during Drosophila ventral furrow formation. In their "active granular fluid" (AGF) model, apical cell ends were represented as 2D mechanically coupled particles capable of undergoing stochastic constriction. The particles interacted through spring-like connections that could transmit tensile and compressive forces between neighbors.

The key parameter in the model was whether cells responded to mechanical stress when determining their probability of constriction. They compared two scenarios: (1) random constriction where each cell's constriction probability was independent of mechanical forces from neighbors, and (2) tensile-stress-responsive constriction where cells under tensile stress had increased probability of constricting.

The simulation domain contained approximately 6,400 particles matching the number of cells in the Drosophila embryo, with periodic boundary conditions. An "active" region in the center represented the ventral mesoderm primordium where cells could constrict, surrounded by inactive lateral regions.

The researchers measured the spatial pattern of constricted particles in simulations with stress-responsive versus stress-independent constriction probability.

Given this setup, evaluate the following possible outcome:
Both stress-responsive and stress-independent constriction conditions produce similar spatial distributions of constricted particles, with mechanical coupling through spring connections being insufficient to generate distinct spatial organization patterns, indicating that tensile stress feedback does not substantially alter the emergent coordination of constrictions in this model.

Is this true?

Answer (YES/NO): NO